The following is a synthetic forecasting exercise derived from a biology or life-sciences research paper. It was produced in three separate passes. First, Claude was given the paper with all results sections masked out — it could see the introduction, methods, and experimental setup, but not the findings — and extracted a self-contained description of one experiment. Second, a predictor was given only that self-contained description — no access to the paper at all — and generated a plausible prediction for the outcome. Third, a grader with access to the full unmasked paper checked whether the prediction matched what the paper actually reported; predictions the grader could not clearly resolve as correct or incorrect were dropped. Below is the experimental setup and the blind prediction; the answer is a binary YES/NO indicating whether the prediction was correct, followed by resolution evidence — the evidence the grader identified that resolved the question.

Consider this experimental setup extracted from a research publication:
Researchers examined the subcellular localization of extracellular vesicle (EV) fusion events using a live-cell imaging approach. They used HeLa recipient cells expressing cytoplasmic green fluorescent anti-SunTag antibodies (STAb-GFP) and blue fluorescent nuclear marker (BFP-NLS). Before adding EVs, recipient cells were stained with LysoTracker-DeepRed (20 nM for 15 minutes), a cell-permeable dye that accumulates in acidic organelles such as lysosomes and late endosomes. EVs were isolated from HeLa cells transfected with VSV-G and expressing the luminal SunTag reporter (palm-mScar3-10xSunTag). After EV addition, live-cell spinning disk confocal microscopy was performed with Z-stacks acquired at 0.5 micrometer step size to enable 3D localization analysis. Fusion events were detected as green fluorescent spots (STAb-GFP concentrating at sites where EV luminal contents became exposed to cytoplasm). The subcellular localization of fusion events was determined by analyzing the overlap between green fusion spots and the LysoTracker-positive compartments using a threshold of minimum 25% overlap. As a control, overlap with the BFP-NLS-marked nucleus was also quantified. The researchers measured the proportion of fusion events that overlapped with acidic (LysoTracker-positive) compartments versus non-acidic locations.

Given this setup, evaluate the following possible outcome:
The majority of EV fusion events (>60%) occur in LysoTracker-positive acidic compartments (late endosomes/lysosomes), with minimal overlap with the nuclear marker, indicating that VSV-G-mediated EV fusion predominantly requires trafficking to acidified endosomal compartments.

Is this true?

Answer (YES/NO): NO